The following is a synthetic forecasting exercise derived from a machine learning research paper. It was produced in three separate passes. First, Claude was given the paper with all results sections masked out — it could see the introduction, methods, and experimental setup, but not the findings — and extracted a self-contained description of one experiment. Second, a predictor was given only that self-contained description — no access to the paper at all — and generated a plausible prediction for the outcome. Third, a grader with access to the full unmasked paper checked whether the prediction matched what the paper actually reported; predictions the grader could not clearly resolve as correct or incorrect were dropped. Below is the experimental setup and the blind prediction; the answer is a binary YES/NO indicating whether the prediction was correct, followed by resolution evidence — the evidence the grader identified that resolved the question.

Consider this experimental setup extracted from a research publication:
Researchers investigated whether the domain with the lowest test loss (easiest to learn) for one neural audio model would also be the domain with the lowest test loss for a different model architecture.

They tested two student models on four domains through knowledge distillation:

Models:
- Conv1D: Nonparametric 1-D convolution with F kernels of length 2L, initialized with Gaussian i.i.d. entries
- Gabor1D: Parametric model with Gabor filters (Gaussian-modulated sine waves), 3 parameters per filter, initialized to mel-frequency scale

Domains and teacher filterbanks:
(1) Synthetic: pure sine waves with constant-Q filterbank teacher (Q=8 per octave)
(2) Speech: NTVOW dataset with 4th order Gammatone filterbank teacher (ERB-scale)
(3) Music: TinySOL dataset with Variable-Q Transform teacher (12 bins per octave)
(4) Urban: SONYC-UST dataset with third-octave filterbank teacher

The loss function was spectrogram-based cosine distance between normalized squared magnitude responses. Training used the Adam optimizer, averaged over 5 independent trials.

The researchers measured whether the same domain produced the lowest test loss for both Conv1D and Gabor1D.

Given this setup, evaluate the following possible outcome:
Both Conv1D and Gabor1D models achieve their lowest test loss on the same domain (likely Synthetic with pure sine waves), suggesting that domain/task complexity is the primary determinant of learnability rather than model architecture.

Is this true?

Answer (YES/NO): NO